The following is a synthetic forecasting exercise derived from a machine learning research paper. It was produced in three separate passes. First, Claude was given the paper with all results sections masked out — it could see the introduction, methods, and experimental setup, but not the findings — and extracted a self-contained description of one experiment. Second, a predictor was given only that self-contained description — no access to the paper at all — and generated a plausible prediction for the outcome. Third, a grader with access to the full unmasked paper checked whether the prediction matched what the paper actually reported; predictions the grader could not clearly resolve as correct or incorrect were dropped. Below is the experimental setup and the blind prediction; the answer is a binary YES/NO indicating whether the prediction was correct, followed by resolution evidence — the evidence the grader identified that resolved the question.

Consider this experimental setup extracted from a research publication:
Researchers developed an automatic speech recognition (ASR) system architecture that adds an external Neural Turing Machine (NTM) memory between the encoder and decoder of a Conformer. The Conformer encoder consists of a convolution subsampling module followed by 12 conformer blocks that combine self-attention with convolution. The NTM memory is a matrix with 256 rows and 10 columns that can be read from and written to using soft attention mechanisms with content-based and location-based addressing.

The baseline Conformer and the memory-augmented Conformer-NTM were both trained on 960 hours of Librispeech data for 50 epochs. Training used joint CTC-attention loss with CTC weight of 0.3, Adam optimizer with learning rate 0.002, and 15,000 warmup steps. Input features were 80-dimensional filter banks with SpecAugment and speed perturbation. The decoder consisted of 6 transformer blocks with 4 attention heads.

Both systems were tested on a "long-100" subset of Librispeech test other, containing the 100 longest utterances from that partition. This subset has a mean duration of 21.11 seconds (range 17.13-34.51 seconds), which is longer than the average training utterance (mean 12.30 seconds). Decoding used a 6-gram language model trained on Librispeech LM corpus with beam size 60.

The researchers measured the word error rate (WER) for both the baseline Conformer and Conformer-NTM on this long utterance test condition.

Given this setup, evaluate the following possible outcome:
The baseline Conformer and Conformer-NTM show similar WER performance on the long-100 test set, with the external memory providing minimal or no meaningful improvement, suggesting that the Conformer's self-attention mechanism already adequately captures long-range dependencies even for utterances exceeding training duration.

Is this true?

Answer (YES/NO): NO